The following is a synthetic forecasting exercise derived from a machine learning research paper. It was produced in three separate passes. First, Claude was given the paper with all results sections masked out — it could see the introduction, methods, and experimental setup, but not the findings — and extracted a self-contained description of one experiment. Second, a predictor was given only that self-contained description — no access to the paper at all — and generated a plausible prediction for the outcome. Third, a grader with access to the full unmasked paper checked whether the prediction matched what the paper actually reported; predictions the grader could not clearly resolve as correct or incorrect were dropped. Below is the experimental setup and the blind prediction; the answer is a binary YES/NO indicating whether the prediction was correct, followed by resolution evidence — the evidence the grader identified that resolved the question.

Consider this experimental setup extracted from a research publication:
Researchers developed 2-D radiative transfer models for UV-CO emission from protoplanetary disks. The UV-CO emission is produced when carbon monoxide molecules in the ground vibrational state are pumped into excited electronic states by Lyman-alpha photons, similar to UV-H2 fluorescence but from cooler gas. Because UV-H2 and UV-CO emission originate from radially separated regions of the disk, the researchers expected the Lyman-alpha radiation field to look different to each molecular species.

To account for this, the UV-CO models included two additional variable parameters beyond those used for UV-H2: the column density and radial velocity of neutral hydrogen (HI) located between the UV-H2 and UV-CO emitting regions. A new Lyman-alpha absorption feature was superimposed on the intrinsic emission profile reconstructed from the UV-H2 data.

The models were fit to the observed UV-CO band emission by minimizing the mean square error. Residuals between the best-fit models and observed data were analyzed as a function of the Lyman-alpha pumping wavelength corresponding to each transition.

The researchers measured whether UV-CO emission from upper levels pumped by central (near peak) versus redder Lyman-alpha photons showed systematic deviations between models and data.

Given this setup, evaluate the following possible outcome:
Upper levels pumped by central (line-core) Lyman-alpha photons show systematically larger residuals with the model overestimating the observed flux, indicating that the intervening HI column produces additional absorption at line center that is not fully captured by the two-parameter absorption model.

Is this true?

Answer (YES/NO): NO